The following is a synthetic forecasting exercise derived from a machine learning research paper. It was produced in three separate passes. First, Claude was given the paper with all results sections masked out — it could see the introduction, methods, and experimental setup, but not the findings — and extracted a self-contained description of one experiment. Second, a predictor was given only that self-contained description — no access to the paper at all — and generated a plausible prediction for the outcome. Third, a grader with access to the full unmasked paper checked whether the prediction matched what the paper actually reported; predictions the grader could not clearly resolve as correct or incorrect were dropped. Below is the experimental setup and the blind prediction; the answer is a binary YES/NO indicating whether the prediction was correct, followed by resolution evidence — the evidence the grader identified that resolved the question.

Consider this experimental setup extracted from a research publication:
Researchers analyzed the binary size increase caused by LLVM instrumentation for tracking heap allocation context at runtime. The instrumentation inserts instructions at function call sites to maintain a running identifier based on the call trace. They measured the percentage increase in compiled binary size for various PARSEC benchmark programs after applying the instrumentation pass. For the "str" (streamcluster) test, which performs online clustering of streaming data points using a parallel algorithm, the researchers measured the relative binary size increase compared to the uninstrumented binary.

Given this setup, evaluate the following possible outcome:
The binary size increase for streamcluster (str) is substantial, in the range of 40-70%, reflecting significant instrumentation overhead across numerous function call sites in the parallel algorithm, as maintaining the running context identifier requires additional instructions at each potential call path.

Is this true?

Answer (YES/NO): NO